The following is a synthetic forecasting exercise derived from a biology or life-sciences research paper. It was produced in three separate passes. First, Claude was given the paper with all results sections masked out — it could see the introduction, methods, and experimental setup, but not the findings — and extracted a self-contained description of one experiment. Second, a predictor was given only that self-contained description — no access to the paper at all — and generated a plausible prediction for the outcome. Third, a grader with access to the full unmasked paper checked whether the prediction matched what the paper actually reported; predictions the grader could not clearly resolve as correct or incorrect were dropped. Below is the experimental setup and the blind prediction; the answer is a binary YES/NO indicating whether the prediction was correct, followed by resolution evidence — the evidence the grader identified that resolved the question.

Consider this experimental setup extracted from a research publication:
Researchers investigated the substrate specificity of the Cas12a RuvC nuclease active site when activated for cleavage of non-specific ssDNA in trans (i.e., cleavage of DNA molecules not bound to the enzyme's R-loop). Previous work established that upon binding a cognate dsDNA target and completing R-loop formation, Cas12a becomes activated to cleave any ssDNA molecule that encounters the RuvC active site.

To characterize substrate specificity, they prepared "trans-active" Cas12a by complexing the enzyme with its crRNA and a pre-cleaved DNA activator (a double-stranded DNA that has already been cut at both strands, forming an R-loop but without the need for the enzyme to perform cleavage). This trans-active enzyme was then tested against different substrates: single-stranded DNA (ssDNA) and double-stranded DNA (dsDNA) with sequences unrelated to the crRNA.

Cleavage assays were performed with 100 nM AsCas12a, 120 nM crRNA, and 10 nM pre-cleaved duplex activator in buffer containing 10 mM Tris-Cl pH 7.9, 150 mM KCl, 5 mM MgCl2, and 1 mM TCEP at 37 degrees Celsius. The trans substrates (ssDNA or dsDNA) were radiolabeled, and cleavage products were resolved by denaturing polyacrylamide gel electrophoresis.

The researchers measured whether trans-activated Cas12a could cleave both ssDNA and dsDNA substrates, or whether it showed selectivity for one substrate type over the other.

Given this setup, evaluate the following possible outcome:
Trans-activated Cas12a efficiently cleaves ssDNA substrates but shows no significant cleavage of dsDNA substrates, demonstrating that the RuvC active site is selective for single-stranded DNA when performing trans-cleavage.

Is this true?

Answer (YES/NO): YES